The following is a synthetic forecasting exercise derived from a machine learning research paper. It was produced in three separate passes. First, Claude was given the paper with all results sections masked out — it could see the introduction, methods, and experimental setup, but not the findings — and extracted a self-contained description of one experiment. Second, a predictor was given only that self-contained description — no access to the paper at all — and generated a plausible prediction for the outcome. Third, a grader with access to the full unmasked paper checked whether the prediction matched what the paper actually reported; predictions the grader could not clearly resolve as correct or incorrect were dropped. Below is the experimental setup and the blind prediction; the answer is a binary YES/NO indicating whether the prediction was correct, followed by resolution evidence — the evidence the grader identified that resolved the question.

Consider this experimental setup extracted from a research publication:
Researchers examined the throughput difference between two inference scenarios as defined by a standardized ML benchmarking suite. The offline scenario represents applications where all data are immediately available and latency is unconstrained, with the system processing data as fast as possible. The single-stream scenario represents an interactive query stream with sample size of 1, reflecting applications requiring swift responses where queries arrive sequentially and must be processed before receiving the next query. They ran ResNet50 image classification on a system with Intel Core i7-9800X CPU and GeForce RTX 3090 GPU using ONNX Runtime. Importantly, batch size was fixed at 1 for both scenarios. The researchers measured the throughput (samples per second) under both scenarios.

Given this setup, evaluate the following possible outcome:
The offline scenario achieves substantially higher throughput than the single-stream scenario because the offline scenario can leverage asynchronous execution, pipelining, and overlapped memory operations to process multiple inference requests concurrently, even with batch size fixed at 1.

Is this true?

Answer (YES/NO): NO